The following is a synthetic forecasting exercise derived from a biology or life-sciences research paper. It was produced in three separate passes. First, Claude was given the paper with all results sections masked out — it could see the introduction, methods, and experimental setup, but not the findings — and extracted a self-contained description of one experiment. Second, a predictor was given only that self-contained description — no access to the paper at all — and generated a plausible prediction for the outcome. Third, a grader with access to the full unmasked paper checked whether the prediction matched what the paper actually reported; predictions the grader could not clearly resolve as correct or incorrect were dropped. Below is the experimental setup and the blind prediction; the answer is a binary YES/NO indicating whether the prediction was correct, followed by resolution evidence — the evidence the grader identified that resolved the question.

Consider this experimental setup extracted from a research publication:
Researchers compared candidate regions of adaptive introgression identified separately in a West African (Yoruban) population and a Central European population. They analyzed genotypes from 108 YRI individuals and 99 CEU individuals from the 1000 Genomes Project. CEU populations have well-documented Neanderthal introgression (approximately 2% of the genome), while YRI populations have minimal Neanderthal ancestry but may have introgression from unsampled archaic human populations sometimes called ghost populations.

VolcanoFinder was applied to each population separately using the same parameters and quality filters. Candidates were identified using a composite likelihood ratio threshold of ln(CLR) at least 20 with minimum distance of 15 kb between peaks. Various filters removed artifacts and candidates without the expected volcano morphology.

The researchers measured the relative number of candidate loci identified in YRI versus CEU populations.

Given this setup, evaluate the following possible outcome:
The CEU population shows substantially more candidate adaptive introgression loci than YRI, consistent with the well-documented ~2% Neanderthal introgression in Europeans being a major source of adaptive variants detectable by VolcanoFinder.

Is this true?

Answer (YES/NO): YES